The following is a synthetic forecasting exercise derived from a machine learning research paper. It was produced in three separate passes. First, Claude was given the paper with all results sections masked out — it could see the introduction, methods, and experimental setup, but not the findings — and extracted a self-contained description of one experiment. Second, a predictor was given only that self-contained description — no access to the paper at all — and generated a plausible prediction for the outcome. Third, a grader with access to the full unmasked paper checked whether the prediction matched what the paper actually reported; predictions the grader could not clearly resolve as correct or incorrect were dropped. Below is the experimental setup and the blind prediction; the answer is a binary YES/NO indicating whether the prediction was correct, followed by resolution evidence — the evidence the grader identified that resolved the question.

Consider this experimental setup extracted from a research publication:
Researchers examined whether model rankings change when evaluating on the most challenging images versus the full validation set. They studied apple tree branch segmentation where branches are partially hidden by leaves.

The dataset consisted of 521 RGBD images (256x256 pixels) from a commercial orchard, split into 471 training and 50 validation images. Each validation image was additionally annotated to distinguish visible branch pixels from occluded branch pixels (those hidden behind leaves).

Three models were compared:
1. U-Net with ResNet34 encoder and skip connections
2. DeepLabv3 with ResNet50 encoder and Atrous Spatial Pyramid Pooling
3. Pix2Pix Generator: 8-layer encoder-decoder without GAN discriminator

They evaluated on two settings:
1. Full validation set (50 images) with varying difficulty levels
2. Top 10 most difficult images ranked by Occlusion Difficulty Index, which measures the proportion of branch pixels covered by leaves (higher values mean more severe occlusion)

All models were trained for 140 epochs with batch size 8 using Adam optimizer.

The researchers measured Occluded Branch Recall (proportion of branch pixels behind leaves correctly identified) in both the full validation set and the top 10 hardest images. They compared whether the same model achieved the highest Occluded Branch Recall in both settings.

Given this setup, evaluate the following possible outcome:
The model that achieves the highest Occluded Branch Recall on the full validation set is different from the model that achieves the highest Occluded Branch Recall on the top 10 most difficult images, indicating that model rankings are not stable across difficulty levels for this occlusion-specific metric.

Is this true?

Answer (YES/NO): NO